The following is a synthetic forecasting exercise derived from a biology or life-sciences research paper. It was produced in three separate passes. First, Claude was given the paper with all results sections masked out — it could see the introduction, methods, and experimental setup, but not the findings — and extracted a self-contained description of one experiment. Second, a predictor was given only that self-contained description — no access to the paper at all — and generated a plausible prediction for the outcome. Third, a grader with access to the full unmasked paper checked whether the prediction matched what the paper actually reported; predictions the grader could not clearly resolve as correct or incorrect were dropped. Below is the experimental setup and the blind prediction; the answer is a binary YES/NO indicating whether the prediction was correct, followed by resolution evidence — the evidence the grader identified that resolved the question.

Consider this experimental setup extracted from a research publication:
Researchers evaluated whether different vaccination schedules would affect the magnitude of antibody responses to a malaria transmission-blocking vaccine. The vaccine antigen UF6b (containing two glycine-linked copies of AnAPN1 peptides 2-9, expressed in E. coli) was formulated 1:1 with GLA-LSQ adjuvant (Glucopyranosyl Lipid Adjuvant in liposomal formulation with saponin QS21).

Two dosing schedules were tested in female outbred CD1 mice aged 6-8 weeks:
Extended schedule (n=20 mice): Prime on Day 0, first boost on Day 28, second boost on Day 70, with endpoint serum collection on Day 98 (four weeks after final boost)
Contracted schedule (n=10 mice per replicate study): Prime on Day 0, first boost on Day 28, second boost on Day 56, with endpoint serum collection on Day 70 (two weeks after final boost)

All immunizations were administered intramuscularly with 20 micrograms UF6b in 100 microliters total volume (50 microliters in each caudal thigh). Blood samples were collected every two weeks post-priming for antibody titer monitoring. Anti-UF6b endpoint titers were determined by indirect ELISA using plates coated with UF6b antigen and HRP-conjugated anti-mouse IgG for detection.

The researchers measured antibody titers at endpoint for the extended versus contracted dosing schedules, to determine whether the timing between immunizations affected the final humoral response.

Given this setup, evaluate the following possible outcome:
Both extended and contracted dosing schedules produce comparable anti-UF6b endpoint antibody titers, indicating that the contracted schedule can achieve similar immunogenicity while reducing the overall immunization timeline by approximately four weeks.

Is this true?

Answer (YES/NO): YES